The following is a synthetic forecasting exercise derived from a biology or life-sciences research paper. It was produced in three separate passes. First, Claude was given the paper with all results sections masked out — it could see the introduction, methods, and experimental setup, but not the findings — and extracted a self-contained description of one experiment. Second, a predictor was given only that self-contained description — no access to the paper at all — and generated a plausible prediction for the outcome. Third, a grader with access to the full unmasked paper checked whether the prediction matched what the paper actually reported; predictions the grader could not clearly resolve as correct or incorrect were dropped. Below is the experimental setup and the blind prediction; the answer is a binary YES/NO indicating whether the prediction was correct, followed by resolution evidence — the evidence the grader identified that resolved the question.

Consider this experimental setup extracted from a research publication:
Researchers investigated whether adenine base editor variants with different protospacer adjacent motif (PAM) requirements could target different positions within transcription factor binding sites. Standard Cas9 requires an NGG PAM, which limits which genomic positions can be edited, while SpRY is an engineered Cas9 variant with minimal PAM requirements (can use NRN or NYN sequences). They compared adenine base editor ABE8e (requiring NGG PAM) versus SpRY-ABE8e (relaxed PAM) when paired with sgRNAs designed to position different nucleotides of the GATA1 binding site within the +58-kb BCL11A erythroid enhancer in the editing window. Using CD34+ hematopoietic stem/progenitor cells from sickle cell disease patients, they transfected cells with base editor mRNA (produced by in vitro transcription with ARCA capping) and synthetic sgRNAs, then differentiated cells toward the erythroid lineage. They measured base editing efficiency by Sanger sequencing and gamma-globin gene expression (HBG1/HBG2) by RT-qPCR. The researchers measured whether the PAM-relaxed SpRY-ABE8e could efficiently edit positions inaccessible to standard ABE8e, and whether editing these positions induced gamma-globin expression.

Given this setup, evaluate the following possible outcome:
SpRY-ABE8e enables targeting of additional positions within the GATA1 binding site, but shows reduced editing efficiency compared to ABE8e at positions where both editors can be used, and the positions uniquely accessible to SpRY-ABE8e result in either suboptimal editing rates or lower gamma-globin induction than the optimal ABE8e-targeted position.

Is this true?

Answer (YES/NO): NO